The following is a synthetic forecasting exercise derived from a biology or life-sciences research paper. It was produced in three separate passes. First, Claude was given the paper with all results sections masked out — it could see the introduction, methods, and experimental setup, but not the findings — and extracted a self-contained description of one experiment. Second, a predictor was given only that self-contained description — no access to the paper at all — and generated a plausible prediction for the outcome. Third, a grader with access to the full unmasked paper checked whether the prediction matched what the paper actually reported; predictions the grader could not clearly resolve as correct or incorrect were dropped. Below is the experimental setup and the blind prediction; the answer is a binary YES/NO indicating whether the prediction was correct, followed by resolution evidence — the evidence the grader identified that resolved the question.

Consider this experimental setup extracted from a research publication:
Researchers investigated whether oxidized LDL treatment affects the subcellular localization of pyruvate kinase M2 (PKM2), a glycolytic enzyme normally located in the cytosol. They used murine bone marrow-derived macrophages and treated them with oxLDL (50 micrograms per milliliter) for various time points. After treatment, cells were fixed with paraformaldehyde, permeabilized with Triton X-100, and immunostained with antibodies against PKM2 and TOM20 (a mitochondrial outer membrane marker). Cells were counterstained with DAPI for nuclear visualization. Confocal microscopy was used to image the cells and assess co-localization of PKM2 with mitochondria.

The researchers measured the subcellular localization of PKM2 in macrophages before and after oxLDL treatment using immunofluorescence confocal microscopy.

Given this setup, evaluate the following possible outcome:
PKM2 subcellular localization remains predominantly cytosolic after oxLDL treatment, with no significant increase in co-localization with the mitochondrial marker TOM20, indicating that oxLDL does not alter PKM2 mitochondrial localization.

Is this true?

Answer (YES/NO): NO